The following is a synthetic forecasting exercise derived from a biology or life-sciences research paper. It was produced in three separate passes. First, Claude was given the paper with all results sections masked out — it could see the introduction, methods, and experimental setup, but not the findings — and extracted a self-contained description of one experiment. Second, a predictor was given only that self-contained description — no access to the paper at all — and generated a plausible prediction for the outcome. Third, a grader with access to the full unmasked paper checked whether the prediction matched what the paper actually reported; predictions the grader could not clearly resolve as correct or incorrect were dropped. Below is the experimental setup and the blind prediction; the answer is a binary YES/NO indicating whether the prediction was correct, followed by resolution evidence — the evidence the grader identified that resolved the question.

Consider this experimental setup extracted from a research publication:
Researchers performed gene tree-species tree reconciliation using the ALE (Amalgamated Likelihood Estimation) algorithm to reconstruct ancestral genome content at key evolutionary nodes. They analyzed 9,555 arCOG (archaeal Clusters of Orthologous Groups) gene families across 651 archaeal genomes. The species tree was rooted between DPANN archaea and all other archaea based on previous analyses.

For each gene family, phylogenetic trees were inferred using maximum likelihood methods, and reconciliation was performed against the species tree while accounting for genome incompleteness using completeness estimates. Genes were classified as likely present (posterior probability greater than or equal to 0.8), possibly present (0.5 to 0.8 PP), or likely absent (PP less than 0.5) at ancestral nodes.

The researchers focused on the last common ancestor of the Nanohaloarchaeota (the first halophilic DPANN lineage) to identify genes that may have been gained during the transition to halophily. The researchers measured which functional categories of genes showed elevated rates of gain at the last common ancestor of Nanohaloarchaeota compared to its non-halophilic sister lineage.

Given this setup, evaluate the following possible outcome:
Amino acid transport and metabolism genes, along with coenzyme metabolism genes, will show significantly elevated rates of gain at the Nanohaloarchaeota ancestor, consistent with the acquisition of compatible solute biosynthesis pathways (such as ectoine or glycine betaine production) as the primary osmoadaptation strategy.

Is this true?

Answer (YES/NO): NO